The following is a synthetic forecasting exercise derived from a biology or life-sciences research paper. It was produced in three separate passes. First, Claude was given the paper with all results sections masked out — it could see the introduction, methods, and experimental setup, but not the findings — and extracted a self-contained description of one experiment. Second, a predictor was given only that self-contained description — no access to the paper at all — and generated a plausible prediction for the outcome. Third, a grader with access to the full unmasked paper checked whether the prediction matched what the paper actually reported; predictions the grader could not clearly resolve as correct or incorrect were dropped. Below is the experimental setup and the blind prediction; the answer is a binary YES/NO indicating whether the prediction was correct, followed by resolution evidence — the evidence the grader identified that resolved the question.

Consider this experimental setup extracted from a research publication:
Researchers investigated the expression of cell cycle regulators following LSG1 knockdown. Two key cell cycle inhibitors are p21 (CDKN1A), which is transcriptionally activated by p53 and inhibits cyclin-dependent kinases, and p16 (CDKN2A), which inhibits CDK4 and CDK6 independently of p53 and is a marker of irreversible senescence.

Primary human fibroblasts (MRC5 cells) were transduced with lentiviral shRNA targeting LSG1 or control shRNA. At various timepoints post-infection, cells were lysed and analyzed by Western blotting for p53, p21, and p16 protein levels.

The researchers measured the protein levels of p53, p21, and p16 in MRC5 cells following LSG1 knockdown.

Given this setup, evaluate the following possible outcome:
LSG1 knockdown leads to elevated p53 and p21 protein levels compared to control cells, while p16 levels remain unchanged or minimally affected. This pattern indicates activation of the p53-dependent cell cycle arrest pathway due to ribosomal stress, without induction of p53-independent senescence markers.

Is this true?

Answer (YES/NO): NO